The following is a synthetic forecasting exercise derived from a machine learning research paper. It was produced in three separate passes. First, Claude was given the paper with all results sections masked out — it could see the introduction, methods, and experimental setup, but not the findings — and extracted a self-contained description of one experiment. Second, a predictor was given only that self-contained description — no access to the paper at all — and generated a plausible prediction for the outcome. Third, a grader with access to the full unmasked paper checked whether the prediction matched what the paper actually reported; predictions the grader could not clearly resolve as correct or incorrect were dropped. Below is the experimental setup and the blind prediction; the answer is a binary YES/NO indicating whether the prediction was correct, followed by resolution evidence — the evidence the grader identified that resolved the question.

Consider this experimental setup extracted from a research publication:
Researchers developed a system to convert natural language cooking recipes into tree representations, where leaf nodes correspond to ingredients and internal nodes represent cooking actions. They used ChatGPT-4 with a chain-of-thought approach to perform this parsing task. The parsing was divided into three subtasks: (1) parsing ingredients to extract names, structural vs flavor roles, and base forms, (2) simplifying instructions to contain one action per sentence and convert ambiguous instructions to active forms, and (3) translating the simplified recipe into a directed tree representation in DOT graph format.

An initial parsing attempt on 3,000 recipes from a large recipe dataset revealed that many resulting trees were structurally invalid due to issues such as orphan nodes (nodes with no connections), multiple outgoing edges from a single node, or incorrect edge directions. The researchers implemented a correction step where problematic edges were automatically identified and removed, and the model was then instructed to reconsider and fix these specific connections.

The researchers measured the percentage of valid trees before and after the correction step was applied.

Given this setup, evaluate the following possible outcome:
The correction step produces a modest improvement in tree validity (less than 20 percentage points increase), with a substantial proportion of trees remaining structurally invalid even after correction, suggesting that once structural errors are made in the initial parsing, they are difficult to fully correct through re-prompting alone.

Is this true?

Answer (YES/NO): NO